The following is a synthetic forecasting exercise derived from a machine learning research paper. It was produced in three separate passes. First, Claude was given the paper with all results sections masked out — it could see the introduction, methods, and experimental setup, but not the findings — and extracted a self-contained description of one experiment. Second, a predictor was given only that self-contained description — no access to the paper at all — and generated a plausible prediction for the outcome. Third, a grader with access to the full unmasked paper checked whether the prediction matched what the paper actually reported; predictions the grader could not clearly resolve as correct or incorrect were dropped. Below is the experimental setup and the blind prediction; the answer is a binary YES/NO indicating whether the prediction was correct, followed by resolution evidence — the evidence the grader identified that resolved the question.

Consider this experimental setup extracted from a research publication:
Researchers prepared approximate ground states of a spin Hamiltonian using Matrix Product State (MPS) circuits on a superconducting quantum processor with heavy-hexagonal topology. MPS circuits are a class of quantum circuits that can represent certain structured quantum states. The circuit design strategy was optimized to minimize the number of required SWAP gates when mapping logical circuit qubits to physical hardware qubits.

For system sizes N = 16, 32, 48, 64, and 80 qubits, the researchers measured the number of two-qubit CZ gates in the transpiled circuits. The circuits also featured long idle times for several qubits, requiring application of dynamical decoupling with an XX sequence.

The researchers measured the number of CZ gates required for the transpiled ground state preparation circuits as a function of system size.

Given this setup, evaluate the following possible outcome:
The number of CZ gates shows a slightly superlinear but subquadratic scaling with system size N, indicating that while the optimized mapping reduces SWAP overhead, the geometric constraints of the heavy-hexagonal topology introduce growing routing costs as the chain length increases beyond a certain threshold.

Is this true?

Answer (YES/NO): NO